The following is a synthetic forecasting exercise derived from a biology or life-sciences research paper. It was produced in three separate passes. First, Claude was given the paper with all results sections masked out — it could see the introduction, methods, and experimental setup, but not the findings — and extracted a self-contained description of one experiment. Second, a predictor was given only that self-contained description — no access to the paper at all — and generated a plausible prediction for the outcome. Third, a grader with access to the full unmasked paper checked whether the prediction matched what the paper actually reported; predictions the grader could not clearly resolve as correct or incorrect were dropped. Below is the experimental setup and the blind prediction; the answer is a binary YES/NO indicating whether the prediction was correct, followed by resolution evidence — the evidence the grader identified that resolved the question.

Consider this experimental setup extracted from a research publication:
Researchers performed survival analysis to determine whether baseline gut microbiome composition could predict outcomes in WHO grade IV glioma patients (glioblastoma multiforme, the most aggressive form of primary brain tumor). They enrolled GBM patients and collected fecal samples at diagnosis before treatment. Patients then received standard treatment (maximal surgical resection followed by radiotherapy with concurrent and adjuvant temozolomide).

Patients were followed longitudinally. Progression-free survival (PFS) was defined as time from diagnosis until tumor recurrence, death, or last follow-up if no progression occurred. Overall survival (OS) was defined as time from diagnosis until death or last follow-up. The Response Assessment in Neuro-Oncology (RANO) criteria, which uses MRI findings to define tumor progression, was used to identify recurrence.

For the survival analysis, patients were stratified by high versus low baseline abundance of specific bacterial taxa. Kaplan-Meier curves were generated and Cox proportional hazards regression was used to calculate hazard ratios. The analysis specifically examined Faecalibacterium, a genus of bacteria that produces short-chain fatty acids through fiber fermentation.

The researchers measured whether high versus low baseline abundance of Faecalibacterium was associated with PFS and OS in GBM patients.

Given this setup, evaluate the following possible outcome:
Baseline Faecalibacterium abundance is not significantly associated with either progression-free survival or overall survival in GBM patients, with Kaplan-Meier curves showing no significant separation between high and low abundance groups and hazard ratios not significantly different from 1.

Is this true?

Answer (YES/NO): NO